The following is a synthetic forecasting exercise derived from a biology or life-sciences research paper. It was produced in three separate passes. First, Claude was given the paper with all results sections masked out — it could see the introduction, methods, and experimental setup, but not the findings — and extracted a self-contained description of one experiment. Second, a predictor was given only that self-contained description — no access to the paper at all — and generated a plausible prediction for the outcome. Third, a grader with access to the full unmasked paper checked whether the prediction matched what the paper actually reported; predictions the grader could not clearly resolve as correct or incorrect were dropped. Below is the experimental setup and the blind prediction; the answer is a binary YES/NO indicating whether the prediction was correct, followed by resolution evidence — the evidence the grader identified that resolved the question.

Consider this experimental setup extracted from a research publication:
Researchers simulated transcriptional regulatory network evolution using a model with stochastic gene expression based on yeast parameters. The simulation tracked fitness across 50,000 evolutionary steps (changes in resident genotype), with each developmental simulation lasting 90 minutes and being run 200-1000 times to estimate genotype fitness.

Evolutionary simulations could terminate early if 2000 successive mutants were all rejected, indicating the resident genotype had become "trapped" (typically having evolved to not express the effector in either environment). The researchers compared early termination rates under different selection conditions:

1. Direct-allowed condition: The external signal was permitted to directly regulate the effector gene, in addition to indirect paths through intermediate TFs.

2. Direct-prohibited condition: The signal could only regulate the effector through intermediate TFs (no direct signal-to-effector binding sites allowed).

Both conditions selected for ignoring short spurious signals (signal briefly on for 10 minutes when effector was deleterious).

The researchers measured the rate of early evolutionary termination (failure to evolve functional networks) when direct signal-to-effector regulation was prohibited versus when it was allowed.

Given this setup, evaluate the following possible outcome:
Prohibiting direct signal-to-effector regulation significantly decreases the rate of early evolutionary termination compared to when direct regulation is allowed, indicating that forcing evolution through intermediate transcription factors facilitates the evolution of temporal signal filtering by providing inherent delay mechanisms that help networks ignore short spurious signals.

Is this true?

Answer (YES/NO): NO